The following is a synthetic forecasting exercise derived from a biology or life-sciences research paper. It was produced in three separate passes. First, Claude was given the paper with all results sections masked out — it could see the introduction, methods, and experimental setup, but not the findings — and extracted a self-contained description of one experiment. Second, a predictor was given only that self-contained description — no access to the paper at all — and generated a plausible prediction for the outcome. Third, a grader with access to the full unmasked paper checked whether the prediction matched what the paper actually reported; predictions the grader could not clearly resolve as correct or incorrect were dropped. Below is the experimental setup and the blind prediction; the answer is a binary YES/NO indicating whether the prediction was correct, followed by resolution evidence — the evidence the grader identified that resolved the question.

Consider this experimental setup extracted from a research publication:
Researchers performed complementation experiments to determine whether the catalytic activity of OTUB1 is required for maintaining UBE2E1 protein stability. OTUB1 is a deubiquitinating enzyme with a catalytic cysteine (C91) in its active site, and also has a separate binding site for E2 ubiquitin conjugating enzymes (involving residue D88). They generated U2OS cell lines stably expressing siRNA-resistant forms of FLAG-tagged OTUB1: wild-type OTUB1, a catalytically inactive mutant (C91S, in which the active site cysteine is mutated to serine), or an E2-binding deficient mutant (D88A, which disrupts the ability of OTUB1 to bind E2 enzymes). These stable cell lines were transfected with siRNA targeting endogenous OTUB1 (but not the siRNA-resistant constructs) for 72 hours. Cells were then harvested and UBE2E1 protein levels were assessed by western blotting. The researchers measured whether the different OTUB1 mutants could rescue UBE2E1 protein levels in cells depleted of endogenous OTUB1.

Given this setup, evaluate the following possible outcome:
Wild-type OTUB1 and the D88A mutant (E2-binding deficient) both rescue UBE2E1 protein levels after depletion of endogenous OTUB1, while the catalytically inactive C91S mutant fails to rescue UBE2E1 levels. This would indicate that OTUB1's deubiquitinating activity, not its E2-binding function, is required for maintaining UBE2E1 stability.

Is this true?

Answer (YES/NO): NO